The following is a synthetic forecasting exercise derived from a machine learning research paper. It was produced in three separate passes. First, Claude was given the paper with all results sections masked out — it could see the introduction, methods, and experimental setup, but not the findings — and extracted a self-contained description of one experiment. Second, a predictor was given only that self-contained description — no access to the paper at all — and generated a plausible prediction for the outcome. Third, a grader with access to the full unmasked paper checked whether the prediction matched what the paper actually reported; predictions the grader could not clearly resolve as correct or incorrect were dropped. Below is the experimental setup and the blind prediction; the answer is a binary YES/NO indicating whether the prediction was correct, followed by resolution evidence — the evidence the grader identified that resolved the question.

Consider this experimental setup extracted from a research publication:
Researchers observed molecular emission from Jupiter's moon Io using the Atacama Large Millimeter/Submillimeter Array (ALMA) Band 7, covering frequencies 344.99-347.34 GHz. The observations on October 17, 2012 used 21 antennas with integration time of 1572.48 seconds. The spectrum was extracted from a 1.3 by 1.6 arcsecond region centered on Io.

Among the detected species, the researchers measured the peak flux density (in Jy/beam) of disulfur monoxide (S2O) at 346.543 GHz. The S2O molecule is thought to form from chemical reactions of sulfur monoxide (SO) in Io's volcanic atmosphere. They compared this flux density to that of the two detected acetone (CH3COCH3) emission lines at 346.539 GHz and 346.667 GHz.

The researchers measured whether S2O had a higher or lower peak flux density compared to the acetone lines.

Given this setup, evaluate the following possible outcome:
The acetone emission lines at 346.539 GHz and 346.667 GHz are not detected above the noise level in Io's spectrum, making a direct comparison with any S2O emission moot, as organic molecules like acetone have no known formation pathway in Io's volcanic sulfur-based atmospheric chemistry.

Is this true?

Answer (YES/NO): NO